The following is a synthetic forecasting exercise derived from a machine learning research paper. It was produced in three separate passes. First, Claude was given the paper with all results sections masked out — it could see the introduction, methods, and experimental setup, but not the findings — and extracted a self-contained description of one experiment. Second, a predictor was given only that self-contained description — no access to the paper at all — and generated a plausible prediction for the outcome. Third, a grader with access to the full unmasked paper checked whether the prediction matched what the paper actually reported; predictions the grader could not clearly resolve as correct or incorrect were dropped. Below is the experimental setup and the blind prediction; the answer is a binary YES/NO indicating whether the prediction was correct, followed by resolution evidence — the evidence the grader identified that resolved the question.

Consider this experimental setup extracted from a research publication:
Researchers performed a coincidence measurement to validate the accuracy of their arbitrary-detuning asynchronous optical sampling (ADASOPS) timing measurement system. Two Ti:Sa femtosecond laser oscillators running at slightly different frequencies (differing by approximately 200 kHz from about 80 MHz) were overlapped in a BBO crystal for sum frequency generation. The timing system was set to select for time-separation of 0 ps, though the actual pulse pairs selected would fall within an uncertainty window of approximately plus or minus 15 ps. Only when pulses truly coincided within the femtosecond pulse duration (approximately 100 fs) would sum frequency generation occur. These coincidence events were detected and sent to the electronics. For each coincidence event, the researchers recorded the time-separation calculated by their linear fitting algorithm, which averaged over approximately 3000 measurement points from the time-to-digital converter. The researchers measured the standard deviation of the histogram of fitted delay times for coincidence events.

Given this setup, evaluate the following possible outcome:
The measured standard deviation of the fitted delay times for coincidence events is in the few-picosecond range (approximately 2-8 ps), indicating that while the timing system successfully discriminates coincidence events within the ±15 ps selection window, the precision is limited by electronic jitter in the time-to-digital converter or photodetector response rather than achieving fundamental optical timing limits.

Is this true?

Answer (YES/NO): NO